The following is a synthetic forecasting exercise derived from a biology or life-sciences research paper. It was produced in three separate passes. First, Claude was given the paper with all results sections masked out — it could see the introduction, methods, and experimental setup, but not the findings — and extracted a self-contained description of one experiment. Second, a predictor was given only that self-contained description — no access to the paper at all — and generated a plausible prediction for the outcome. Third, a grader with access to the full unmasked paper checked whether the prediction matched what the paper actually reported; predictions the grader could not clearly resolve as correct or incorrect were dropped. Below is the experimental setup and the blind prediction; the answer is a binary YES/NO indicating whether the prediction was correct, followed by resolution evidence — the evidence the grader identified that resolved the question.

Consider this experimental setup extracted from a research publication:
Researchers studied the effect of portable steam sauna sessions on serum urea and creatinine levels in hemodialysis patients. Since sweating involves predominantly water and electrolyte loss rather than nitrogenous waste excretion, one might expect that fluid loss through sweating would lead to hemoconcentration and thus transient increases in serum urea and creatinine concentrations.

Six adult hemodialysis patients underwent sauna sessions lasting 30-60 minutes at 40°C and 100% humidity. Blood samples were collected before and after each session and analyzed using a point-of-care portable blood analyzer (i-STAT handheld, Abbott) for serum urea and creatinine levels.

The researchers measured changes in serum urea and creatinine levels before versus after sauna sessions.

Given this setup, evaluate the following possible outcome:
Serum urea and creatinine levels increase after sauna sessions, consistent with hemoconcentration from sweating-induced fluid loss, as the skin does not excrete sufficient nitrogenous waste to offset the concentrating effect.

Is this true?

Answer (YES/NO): NO